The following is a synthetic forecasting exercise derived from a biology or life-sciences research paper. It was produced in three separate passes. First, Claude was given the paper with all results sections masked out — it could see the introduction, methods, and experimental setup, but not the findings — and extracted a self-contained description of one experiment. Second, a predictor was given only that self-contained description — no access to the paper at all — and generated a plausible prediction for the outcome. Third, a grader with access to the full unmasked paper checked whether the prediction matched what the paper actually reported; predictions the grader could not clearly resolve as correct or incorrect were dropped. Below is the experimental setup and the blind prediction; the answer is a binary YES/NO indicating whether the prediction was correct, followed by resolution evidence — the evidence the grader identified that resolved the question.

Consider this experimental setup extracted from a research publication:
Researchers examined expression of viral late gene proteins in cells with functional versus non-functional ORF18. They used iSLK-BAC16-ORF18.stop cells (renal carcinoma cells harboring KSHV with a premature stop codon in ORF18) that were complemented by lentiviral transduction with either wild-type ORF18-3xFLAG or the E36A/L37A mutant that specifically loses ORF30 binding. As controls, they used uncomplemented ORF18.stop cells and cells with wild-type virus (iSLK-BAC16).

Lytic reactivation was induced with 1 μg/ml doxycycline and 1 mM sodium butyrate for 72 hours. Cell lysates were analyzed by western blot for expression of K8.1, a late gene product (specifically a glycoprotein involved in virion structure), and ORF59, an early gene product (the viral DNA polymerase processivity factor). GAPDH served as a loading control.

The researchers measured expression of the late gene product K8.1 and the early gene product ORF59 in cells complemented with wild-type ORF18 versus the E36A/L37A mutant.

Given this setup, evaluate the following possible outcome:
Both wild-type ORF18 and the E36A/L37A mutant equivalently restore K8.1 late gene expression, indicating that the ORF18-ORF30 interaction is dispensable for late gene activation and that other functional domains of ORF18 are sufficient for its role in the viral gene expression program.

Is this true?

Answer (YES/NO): NO